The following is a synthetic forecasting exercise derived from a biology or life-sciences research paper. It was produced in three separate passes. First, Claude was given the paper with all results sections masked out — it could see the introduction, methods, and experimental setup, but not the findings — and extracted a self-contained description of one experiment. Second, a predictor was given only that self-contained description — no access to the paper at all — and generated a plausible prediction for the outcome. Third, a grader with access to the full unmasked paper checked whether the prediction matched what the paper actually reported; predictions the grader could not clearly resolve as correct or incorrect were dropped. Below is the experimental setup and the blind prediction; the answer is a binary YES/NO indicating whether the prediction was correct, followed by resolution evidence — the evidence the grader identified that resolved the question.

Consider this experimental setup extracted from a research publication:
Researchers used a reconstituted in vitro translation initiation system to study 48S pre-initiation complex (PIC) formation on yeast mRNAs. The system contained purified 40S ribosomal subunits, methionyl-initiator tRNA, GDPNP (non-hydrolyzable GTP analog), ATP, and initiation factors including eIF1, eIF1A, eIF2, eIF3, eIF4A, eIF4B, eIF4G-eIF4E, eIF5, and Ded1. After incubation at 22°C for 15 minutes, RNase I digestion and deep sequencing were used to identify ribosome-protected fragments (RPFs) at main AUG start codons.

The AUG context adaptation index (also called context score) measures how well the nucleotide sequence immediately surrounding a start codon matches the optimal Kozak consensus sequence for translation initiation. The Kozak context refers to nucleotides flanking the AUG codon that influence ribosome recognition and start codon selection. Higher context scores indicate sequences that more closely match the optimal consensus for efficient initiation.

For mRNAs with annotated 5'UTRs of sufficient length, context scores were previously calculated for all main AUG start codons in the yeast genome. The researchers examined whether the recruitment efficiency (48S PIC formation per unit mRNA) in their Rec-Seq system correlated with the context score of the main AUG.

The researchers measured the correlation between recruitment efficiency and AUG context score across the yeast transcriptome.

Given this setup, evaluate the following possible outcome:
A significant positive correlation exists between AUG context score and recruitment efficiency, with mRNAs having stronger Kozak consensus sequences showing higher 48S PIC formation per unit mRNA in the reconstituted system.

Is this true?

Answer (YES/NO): YES